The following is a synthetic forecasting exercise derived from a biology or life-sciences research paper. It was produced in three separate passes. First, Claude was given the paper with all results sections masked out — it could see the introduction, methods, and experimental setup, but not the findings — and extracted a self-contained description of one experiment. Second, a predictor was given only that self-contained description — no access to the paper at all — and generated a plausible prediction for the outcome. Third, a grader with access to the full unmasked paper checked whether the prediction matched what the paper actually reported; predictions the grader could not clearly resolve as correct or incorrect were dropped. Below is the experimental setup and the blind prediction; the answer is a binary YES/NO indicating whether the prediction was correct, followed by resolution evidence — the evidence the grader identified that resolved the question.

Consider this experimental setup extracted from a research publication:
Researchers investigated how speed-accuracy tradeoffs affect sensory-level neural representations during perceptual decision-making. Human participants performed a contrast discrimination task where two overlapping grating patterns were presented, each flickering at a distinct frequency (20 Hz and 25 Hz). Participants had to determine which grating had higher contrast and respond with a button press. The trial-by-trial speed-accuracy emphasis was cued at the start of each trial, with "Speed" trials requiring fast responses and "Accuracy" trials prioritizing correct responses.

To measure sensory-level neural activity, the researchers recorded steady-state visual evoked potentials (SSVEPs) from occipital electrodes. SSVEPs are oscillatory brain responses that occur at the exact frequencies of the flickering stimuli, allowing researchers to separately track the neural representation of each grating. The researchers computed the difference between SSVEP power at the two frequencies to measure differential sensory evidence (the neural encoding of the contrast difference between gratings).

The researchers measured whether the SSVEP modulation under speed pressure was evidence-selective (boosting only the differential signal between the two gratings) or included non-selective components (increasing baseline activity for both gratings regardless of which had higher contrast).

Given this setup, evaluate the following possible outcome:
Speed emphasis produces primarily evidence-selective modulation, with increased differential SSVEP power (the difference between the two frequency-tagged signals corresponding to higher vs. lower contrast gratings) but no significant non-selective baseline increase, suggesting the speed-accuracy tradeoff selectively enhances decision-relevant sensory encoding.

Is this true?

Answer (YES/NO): YES